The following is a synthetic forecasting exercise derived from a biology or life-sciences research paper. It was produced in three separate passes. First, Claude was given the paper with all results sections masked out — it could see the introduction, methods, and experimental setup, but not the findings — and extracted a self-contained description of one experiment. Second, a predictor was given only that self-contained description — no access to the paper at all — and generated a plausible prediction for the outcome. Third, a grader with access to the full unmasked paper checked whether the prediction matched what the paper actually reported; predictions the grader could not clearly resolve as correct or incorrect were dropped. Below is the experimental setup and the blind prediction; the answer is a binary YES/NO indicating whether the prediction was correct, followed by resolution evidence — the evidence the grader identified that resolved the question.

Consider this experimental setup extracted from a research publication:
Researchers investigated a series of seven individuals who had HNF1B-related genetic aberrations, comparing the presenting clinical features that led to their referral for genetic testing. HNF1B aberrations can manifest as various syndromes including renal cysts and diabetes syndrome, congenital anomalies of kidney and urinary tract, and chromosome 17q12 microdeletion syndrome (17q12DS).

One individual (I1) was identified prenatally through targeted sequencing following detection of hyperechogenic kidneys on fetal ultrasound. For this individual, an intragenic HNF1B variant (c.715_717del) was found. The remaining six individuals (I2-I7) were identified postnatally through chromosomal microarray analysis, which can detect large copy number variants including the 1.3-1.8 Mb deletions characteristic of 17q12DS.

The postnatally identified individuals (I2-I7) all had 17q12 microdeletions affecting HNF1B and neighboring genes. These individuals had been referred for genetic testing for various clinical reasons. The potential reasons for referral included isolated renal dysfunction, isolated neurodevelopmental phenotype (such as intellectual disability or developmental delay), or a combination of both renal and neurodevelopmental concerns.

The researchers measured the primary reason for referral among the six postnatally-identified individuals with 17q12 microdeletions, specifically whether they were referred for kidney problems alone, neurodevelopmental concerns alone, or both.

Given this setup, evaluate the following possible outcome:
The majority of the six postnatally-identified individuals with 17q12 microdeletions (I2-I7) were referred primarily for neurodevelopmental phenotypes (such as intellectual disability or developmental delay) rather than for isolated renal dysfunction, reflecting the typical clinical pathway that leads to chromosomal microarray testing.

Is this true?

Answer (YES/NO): NO